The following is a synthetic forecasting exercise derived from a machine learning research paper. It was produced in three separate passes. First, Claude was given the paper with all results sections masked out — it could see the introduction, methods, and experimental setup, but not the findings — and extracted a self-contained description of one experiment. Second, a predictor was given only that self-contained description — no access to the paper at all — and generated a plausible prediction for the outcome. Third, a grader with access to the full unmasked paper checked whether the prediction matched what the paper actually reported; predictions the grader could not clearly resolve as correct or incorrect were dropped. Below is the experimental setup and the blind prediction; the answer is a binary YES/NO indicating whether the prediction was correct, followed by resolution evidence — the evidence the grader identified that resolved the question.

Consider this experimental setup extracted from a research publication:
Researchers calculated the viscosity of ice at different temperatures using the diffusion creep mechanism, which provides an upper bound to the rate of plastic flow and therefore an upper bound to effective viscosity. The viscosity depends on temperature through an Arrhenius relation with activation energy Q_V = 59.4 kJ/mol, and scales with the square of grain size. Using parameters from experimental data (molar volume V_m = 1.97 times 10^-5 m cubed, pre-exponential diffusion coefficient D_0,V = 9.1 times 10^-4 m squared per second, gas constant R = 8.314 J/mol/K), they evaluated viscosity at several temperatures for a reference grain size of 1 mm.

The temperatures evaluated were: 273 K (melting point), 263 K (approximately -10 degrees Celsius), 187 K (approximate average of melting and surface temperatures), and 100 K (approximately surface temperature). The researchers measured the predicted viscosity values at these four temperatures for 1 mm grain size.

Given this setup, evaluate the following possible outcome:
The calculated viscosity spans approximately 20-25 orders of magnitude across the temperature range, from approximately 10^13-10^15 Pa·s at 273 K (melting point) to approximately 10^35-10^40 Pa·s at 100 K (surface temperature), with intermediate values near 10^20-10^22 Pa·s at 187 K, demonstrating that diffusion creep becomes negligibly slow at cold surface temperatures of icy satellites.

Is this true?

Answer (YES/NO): NO